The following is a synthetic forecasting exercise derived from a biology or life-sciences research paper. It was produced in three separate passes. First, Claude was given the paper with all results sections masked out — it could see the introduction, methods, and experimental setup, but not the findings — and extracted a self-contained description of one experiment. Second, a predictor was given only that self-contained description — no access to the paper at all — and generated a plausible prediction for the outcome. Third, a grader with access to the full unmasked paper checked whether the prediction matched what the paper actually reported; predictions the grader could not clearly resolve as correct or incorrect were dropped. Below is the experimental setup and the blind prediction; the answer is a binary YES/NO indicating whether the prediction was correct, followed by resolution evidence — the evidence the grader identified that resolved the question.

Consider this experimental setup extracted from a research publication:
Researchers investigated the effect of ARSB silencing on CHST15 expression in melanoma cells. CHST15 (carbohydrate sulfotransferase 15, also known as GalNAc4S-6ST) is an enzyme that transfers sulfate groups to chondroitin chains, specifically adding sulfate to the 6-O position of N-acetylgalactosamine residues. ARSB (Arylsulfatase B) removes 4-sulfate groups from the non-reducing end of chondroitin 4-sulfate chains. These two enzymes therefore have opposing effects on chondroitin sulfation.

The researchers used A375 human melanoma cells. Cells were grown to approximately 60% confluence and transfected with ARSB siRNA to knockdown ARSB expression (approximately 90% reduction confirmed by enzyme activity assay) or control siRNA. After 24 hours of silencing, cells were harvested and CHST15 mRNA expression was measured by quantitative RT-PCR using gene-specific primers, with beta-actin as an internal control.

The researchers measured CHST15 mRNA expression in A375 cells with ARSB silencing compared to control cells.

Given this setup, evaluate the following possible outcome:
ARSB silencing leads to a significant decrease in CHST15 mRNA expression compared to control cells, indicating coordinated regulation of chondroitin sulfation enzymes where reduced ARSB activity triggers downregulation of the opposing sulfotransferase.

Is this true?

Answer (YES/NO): NO